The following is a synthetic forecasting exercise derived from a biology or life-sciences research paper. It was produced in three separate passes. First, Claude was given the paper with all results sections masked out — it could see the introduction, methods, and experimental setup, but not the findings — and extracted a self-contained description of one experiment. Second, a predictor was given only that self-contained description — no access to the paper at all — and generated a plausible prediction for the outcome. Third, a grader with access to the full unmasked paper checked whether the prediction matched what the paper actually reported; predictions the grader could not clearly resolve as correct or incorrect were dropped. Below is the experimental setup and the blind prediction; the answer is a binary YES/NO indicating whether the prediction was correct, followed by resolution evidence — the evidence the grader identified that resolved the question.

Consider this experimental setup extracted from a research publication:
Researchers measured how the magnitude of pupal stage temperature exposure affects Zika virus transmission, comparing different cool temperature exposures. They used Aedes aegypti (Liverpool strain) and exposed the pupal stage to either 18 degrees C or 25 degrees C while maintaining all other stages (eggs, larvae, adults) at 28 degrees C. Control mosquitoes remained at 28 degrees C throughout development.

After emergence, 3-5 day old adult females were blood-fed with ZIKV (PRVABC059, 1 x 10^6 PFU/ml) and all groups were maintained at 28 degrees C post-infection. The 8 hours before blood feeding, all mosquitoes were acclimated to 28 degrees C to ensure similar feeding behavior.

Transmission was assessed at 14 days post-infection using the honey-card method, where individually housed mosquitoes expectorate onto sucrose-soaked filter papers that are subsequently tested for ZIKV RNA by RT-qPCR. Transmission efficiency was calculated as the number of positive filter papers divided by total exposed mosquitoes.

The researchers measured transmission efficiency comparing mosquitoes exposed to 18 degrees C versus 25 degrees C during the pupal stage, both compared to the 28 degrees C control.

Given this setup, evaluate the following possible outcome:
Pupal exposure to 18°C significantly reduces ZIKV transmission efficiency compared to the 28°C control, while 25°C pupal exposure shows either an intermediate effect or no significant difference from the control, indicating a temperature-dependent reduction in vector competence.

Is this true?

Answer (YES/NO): NO